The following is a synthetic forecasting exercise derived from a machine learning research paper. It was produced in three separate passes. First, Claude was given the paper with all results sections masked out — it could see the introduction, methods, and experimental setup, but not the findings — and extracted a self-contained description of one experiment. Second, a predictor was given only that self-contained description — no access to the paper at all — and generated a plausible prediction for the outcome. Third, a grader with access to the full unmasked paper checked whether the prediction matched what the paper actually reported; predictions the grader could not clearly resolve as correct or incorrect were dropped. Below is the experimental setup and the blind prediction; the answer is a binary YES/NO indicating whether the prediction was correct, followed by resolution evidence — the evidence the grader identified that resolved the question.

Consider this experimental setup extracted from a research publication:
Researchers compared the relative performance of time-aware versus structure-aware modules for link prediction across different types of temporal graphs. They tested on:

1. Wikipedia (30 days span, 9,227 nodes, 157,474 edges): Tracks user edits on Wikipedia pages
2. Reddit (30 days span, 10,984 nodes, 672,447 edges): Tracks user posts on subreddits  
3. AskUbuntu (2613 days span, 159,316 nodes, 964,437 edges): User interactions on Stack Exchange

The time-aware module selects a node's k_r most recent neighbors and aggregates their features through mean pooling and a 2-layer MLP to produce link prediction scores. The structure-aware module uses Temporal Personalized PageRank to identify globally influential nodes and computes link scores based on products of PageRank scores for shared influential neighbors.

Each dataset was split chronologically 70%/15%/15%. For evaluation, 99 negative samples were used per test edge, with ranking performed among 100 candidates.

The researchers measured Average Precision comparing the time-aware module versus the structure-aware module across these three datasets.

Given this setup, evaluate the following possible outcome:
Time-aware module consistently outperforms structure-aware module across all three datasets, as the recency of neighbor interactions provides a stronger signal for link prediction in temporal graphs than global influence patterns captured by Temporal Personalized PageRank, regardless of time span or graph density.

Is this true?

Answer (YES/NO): NO